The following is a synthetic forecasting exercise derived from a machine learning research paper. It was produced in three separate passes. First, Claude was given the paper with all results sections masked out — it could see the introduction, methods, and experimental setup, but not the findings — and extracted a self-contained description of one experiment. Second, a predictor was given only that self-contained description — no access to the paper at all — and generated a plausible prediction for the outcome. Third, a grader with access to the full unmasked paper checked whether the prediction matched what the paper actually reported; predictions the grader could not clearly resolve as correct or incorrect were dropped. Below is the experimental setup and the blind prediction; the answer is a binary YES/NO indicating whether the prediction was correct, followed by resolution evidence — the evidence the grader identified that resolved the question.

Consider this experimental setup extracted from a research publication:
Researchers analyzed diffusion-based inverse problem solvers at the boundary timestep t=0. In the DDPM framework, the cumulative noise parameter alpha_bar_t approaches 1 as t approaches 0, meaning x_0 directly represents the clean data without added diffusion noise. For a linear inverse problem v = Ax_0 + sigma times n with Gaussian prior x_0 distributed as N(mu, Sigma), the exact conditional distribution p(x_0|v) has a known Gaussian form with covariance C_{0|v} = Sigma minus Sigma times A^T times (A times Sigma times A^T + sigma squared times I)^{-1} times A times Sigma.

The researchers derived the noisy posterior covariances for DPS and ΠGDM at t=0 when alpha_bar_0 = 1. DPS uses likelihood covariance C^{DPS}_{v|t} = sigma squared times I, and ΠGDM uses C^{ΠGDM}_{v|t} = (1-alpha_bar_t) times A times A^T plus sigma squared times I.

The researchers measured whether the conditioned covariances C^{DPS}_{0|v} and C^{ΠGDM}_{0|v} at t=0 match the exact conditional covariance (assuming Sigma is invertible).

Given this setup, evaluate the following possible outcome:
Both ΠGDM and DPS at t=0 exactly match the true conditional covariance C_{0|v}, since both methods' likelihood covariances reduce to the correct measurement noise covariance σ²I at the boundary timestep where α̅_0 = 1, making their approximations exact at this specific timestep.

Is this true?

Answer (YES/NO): YES